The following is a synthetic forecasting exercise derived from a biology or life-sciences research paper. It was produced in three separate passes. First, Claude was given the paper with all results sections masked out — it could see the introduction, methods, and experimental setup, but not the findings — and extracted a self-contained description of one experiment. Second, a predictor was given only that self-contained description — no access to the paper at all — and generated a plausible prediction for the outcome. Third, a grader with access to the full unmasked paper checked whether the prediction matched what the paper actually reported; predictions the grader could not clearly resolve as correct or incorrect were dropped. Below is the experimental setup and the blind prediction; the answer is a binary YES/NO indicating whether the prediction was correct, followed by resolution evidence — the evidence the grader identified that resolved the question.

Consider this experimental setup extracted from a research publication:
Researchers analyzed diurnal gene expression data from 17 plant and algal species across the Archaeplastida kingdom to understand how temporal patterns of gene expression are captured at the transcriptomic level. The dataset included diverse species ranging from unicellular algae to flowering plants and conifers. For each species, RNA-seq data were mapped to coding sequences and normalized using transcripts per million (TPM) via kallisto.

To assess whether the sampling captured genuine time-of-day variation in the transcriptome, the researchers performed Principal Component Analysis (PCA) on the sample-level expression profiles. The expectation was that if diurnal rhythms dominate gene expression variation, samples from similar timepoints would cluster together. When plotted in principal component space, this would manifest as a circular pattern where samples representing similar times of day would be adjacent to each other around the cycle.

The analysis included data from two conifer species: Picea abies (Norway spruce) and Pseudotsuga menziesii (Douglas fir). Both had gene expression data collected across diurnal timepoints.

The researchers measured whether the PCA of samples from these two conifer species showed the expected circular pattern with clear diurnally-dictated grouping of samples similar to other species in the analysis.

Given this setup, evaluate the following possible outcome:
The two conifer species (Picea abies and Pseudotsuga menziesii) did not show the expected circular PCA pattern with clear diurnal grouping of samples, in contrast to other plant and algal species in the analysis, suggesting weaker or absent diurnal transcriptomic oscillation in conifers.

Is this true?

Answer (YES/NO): YES